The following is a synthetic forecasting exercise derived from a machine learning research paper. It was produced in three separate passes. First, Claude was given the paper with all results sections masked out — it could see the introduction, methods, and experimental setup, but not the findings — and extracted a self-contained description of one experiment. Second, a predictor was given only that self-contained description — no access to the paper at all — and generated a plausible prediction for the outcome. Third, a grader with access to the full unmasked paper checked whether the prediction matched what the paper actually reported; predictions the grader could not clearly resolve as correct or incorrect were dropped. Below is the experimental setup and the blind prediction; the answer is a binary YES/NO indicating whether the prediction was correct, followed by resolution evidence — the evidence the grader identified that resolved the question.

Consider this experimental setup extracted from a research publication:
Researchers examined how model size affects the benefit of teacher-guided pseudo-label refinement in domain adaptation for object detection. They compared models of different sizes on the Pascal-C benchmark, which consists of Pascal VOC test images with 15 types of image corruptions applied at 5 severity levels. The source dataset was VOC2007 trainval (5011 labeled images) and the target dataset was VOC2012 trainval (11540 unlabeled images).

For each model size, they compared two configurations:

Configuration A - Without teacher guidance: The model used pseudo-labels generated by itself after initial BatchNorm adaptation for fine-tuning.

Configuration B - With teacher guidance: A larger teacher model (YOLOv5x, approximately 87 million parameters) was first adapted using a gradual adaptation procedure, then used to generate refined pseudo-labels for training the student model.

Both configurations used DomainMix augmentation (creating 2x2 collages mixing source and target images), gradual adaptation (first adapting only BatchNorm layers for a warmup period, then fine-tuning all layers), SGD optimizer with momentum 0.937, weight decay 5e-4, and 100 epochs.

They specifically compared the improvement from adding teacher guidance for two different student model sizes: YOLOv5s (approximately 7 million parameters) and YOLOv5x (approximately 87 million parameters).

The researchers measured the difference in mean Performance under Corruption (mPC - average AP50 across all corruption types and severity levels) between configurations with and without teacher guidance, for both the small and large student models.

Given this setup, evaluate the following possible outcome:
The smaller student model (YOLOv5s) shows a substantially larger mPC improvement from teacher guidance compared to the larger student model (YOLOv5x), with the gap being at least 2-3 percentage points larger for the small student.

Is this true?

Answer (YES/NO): YES